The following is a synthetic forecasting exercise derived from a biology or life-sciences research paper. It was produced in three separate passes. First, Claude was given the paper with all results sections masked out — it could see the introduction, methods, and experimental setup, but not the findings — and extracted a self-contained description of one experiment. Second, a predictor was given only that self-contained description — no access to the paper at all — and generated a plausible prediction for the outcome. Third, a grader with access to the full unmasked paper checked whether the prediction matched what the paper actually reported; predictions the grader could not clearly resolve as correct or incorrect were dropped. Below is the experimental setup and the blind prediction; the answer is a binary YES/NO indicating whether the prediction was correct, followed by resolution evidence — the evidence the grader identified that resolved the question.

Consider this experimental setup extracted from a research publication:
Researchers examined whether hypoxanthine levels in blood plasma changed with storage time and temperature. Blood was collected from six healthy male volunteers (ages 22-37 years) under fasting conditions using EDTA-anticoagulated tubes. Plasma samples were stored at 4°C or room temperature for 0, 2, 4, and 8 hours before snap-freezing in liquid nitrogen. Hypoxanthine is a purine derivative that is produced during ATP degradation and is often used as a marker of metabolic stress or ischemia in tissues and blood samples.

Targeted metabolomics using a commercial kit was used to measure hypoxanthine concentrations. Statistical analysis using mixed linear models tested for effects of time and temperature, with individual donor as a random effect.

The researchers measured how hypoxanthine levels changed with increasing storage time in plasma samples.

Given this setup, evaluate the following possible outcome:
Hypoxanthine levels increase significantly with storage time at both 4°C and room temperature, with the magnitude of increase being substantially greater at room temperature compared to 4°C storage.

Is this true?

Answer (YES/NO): NO